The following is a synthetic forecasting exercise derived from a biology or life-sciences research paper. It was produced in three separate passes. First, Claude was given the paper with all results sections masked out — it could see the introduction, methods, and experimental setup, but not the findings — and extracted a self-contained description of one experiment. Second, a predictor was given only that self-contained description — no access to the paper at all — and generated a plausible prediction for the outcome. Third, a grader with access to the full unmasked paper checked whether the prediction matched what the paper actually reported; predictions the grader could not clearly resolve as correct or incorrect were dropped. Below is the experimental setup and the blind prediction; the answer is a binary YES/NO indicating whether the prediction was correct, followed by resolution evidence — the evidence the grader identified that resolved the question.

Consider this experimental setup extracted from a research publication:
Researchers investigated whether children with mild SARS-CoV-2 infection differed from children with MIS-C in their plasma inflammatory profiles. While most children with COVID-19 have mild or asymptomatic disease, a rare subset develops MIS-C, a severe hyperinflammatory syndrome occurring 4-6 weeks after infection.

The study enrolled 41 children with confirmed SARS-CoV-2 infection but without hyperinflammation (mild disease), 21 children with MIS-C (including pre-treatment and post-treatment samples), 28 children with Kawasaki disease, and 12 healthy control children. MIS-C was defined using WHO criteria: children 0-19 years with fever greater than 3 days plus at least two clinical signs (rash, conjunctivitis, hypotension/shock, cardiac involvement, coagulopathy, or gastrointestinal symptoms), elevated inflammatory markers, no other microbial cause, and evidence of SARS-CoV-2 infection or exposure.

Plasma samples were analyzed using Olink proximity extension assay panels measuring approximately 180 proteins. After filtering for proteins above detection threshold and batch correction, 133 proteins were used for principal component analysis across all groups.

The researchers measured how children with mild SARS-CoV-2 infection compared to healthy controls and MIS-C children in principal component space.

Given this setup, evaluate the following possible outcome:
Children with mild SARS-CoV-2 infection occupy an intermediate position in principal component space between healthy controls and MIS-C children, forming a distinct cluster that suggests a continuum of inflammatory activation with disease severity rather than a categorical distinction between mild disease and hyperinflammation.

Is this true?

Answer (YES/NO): NO